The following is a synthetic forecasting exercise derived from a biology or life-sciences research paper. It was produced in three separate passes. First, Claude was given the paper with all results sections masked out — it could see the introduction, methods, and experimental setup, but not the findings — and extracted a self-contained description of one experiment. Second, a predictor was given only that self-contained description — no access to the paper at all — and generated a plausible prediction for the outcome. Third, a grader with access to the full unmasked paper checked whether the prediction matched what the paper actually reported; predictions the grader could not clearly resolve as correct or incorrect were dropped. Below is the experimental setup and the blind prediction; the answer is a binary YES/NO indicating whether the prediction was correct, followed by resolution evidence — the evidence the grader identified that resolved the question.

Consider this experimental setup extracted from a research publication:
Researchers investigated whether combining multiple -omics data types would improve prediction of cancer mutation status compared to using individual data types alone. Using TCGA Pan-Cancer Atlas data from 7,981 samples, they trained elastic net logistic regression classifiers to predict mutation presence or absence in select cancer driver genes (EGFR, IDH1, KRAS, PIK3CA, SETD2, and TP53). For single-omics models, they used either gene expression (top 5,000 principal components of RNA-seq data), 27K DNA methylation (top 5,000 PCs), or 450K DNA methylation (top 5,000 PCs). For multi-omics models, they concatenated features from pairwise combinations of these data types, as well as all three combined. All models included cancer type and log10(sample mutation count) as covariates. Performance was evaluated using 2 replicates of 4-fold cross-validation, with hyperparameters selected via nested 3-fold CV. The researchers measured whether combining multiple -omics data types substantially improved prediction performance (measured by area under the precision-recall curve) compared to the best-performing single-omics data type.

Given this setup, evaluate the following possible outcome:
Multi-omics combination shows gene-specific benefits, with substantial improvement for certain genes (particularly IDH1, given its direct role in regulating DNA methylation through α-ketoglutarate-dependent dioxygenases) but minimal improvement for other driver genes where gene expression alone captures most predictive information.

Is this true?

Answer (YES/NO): NO